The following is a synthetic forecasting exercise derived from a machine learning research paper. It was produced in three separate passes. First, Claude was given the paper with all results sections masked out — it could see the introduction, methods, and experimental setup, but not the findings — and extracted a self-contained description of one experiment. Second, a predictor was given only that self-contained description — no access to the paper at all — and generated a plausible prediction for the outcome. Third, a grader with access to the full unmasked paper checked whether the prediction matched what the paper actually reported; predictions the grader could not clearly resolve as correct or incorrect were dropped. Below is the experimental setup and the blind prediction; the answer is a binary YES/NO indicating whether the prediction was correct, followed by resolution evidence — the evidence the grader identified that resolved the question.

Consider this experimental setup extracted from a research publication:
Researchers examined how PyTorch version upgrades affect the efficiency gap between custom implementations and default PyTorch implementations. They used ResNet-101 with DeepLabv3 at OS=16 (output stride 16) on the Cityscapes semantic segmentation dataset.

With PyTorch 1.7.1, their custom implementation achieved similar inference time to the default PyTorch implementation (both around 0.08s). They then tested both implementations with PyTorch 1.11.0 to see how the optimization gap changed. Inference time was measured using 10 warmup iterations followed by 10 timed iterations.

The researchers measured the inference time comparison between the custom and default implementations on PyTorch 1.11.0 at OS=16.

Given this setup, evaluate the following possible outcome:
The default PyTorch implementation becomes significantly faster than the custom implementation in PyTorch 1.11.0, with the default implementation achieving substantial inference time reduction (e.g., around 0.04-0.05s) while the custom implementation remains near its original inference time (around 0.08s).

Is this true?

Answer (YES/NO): NO